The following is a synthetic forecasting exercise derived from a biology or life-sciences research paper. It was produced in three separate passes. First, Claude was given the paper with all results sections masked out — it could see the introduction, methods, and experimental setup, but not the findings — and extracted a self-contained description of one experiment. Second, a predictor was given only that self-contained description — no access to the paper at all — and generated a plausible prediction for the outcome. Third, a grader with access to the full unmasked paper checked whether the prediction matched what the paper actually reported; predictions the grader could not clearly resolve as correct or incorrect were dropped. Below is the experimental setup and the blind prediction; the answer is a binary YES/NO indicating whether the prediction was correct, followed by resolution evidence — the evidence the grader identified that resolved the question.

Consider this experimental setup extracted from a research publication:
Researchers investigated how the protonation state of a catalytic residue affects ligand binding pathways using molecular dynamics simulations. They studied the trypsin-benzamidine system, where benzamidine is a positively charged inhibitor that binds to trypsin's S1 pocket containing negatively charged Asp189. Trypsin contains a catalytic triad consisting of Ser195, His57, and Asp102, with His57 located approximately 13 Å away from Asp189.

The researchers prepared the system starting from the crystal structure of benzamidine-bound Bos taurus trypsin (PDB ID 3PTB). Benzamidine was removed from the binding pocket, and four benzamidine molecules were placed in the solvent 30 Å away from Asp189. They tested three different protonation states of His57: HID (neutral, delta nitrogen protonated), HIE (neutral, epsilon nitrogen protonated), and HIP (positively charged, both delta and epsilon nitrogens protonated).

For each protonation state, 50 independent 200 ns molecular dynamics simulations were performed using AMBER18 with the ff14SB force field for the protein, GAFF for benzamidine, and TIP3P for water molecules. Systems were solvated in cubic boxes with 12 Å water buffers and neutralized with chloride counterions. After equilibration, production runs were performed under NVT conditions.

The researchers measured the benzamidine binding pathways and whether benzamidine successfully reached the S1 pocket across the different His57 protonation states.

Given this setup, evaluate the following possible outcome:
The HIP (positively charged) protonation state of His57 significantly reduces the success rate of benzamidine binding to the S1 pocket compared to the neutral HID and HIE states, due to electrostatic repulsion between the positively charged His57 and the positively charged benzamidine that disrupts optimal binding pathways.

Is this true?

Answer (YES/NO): YES